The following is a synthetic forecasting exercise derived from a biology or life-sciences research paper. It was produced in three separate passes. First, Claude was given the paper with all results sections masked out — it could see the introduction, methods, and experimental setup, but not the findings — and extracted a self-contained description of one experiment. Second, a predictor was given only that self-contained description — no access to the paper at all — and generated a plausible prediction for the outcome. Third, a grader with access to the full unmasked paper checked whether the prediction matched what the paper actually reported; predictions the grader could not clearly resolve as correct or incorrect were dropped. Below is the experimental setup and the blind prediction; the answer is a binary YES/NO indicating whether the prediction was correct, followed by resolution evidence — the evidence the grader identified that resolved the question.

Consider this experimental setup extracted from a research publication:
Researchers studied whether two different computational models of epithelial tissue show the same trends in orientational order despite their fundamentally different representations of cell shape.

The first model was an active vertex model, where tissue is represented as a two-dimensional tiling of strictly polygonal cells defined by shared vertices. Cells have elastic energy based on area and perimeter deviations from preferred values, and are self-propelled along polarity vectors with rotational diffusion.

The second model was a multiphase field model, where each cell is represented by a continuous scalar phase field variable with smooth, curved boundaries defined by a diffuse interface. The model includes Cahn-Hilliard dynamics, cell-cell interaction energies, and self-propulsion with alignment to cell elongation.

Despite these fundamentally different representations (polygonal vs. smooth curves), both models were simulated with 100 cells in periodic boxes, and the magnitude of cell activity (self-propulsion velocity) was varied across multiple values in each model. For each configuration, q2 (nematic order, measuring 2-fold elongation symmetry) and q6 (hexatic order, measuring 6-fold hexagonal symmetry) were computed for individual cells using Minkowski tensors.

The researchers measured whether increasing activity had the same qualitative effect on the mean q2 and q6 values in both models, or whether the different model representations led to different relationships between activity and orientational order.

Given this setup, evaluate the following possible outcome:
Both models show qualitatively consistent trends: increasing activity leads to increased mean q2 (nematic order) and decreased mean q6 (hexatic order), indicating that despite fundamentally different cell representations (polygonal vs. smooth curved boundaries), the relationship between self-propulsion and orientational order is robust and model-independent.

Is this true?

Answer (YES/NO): YES